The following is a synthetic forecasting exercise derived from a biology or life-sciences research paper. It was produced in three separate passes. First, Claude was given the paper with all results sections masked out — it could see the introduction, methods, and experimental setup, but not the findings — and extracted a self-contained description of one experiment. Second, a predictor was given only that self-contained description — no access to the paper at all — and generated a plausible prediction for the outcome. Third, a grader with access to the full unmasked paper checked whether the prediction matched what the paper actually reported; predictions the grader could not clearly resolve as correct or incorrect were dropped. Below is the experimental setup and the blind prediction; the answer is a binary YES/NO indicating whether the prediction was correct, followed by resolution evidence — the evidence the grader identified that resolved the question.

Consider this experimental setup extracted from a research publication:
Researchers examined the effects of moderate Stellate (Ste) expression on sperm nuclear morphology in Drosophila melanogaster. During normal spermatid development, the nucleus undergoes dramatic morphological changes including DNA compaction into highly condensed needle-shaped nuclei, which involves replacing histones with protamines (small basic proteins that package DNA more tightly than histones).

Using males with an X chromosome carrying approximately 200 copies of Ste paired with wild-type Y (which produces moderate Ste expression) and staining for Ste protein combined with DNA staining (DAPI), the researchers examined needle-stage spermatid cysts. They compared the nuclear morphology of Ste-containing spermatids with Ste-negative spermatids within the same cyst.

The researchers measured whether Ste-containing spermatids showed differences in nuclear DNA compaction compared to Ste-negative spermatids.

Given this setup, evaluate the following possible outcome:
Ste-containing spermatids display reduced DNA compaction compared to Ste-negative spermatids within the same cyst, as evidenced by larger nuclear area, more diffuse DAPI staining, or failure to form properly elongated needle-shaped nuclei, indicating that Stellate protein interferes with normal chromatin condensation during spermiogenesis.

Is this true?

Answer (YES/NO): YES